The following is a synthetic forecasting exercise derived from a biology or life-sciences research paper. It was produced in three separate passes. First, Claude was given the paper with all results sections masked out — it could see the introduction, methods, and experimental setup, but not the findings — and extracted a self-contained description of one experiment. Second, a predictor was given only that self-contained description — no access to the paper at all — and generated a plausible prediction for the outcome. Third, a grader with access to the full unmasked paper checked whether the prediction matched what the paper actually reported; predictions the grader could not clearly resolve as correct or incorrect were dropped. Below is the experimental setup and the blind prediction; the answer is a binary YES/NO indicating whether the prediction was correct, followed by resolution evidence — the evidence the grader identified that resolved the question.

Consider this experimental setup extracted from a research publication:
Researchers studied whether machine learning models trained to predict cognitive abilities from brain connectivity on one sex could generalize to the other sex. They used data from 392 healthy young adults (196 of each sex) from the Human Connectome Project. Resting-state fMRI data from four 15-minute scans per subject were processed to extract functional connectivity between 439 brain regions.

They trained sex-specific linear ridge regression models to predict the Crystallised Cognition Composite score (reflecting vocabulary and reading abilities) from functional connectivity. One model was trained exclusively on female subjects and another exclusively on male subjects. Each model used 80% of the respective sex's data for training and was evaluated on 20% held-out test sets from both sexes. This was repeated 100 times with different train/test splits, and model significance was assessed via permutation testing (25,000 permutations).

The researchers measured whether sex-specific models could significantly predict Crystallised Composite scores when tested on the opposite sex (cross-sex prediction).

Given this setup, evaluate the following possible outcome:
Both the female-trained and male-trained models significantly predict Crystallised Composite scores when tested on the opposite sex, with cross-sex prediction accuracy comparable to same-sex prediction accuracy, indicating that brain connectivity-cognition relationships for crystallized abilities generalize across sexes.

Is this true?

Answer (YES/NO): YES